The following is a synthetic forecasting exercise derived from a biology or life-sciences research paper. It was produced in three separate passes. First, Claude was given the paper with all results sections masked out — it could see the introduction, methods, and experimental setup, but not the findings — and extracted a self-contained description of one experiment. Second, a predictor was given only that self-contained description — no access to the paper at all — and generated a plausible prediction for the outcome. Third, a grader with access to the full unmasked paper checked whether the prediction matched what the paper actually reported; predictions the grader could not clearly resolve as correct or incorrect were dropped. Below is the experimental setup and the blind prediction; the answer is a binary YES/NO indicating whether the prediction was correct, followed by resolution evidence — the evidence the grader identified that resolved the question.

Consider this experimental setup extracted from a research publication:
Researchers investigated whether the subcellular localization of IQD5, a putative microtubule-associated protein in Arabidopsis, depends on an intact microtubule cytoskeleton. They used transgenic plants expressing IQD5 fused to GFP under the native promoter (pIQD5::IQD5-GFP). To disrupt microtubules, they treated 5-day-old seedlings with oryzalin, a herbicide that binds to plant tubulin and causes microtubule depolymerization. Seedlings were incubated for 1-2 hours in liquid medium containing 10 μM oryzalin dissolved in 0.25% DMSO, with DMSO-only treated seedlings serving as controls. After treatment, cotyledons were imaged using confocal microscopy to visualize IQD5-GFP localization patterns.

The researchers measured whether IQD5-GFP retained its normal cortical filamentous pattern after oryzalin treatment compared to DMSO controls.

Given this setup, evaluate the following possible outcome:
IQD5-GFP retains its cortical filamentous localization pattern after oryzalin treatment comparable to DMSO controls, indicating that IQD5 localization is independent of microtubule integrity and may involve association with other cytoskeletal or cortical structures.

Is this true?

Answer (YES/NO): NO